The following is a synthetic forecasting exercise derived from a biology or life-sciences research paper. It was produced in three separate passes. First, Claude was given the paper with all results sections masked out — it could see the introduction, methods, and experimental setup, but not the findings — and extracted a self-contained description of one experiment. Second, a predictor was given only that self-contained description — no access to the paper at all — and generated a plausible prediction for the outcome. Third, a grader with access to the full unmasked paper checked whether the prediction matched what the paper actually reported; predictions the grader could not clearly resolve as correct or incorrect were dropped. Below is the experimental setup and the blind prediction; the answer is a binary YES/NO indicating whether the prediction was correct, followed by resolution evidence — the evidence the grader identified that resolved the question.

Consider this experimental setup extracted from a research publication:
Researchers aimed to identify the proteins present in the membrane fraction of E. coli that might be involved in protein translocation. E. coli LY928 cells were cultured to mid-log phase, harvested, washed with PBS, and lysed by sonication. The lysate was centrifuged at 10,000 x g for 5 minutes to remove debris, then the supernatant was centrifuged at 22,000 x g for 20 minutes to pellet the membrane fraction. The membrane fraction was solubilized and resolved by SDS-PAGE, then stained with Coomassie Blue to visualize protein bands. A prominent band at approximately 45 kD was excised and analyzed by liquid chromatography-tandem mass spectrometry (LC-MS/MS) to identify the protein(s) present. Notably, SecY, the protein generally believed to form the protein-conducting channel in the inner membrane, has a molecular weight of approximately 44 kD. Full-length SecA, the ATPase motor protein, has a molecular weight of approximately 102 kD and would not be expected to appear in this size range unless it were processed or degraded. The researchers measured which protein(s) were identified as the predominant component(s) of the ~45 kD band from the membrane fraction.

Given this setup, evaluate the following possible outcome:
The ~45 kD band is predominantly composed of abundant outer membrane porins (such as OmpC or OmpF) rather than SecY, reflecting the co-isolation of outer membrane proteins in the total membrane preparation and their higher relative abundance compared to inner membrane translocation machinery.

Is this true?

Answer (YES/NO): NO